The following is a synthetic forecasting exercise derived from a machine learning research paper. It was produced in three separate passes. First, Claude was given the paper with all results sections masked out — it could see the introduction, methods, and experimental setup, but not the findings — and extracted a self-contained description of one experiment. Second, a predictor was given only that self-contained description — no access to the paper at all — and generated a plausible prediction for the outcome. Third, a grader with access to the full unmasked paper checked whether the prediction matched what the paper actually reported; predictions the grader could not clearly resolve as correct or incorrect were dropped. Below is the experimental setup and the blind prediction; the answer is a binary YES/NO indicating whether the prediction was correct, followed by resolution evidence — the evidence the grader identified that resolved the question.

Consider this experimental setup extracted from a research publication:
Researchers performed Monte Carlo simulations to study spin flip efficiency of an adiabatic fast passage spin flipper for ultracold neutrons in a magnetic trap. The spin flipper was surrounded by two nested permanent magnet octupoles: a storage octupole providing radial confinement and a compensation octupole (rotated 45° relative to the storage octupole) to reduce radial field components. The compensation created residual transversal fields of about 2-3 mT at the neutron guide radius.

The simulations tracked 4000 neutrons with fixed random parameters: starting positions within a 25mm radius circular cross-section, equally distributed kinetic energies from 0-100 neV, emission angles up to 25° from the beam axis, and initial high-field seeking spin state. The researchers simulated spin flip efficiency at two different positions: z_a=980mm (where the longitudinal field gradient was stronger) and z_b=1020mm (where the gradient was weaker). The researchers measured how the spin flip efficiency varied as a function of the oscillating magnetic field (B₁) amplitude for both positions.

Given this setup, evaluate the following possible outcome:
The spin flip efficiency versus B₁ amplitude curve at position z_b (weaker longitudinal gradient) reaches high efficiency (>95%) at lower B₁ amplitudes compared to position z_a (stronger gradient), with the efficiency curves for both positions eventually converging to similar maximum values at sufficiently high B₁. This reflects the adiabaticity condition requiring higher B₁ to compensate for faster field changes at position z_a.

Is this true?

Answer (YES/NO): NO